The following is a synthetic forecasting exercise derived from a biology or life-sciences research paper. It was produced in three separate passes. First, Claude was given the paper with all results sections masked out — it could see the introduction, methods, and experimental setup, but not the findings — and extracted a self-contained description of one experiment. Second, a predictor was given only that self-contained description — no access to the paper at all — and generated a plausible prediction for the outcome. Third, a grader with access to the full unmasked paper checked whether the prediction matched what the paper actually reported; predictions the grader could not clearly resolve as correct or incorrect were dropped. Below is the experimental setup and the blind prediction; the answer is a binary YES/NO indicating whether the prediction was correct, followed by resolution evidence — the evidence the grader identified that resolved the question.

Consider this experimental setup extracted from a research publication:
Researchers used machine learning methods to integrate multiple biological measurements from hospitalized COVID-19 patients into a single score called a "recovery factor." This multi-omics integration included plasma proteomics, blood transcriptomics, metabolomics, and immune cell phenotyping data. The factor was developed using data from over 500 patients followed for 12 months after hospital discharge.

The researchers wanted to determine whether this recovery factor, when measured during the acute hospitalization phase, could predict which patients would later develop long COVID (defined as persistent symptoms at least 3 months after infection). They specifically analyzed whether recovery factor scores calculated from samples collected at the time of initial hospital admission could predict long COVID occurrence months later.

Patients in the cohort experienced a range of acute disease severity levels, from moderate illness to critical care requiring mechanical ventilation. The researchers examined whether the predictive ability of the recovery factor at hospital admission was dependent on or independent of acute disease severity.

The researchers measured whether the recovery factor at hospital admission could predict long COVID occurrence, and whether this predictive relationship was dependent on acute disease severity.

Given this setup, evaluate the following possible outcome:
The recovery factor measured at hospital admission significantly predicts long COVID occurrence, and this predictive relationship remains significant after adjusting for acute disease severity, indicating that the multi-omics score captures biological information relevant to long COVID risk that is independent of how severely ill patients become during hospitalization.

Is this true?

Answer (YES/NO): YES